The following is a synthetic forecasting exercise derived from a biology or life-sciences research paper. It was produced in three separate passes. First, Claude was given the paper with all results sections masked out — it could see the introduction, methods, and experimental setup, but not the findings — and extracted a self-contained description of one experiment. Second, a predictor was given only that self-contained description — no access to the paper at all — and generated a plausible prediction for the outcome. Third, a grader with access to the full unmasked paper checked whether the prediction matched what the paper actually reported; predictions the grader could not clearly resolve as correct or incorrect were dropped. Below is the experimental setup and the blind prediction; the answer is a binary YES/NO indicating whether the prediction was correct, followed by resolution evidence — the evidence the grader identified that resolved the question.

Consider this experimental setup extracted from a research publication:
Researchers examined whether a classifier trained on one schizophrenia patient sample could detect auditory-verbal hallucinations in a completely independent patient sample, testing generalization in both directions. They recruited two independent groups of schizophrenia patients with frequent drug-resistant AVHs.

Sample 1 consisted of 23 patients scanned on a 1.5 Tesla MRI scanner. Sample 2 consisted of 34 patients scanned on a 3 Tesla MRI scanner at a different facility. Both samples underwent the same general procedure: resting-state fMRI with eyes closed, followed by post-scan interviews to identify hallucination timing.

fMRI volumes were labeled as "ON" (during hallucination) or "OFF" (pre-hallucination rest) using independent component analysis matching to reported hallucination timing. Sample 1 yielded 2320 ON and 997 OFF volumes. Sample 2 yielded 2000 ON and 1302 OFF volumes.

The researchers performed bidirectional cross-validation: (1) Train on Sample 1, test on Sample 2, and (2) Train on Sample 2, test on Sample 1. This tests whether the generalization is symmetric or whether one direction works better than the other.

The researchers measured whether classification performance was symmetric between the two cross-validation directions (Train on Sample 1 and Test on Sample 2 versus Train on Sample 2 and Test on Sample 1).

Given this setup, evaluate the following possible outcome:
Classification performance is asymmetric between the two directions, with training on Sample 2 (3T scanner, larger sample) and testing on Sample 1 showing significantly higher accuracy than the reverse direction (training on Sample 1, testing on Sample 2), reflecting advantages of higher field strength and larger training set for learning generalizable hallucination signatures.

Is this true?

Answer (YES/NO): NO